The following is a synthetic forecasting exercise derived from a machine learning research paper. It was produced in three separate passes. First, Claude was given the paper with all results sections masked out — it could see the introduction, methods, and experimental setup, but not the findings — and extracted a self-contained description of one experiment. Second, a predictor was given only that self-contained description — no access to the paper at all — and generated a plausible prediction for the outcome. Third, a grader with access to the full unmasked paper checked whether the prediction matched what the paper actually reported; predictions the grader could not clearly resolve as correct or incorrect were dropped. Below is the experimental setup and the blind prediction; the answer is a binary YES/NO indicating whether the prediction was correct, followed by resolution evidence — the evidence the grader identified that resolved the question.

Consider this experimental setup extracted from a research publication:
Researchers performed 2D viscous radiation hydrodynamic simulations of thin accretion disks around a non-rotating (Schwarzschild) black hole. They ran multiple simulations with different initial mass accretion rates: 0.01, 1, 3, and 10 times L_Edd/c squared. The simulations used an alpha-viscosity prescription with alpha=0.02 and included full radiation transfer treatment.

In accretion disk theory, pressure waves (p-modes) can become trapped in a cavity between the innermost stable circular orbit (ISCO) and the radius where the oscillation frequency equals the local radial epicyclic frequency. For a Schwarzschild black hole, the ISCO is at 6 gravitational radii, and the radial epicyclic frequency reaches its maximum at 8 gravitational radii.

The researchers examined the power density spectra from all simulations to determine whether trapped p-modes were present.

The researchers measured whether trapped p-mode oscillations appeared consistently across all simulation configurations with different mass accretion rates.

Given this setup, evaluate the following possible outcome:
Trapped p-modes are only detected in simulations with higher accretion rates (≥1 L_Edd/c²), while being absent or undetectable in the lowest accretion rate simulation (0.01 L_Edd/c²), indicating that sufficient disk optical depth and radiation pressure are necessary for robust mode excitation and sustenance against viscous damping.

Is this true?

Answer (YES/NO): NO